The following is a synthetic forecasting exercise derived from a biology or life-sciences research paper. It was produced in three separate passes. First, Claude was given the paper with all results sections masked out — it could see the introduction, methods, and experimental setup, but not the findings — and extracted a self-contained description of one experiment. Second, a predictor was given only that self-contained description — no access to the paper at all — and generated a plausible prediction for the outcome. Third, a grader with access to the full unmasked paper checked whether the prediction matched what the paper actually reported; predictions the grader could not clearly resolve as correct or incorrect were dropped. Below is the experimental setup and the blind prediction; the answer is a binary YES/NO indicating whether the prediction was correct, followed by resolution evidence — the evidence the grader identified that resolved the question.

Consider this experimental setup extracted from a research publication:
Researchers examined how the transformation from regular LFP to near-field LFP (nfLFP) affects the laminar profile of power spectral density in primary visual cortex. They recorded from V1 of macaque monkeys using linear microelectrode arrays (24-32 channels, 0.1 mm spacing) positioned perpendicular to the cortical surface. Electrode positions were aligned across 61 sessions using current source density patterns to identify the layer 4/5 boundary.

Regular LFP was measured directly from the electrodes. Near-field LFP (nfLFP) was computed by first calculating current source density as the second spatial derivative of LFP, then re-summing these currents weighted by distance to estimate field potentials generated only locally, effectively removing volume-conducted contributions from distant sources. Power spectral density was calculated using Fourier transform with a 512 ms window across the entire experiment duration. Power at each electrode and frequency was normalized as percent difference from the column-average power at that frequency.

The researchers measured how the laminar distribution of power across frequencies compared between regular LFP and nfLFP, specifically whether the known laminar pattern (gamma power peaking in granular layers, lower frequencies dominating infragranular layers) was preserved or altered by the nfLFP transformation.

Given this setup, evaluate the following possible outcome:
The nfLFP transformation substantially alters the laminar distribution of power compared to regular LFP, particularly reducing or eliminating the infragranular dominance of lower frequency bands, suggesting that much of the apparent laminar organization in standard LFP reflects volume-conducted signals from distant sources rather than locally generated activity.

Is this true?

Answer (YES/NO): NO